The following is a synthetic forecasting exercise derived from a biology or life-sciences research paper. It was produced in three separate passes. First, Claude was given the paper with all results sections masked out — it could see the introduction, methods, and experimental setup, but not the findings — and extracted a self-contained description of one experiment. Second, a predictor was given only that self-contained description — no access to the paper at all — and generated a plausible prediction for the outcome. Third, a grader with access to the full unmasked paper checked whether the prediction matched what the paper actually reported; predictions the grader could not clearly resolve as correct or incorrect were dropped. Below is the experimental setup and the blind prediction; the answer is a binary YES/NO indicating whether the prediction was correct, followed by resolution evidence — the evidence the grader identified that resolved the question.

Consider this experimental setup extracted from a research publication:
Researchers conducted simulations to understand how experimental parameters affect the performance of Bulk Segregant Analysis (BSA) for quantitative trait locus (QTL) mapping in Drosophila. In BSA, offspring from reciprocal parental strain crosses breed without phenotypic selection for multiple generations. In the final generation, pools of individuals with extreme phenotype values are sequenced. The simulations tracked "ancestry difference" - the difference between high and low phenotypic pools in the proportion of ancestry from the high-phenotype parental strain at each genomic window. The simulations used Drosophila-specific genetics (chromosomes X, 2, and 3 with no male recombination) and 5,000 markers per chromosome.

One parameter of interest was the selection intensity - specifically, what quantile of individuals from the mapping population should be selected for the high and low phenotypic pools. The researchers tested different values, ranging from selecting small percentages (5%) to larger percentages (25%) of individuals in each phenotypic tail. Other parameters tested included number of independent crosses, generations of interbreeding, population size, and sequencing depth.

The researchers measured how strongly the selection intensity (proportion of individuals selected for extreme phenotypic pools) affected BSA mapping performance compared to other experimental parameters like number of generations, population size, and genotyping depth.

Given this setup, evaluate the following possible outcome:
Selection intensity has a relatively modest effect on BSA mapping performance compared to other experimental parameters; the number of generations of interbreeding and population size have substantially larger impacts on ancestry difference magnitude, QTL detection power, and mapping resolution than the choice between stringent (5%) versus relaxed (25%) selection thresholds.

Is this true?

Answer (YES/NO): YES